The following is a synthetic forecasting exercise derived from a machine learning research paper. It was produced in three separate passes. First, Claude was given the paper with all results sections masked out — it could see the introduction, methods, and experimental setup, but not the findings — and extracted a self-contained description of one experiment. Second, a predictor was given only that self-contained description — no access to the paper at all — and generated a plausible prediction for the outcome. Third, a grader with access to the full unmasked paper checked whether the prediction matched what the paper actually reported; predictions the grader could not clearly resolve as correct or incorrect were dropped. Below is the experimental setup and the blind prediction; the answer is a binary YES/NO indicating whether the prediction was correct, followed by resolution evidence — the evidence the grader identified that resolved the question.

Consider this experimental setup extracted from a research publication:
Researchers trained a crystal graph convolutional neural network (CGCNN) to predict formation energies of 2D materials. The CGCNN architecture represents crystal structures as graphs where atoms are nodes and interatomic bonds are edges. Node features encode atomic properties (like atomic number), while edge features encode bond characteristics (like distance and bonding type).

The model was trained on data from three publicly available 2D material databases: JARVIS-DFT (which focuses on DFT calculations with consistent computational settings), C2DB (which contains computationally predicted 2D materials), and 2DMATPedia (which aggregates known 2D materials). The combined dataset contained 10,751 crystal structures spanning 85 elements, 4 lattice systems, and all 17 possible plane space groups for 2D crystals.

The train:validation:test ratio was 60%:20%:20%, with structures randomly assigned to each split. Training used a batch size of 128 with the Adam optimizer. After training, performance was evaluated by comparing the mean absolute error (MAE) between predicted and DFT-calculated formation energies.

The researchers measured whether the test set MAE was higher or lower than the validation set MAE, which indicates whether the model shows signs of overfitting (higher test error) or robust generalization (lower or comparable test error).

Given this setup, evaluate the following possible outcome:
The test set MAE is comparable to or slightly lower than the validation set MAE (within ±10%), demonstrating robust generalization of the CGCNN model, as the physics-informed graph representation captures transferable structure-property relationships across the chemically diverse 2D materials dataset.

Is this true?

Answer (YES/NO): YES